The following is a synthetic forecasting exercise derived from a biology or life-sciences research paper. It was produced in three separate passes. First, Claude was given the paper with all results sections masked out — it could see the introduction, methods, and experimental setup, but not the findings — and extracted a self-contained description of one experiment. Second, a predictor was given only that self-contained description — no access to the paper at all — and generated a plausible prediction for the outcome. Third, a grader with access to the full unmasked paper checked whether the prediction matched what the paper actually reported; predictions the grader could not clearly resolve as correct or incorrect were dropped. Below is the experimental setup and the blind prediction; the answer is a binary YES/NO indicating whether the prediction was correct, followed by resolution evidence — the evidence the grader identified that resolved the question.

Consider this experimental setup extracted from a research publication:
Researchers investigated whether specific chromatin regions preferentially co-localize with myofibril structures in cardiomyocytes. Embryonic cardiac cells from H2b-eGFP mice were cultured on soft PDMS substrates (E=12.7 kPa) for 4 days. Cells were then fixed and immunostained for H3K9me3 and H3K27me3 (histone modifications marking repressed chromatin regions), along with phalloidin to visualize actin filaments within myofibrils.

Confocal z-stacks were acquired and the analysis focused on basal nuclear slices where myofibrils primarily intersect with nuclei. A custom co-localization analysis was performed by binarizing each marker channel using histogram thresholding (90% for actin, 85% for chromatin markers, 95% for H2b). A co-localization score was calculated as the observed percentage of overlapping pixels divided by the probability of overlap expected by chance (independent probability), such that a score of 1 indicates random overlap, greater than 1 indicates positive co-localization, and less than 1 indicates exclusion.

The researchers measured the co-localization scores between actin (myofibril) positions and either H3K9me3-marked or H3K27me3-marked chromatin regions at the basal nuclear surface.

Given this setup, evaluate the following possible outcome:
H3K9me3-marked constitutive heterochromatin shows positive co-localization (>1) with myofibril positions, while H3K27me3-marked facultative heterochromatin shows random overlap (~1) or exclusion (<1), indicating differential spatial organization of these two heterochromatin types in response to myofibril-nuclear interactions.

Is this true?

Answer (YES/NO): YES